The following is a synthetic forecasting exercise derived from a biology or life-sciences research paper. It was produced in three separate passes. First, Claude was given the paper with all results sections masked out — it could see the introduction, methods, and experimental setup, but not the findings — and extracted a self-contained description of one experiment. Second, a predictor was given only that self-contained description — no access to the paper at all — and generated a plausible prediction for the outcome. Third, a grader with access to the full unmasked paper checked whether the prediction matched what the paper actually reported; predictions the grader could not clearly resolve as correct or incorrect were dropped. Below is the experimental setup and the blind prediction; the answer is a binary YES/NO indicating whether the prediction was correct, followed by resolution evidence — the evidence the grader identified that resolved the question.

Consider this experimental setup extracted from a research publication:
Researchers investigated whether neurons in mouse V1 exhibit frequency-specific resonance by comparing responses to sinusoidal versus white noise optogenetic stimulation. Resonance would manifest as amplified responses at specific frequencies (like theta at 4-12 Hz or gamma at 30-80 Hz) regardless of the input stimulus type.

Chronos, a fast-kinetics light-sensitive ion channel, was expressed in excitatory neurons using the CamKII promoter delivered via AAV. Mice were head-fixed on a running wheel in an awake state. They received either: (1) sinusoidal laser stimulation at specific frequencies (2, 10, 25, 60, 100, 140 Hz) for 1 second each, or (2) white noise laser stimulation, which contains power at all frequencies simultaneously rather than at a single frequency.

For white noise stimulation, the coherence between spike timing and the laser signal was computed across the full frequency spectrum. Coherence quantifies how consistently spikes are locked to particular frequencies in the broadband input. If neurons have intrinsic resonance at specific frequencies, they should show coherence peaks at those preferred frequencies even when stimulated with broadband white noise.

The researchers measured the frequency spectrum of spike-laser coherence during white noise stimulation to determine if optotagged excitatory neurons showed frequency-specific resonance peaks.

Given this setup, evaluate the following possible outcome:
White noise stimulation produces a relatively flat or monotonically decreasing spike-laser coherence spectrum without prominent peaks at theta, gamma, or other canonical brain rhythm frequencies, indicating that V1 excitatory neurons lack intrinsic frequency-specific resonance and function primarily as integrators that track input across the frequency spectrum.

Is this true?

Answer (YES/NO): YES